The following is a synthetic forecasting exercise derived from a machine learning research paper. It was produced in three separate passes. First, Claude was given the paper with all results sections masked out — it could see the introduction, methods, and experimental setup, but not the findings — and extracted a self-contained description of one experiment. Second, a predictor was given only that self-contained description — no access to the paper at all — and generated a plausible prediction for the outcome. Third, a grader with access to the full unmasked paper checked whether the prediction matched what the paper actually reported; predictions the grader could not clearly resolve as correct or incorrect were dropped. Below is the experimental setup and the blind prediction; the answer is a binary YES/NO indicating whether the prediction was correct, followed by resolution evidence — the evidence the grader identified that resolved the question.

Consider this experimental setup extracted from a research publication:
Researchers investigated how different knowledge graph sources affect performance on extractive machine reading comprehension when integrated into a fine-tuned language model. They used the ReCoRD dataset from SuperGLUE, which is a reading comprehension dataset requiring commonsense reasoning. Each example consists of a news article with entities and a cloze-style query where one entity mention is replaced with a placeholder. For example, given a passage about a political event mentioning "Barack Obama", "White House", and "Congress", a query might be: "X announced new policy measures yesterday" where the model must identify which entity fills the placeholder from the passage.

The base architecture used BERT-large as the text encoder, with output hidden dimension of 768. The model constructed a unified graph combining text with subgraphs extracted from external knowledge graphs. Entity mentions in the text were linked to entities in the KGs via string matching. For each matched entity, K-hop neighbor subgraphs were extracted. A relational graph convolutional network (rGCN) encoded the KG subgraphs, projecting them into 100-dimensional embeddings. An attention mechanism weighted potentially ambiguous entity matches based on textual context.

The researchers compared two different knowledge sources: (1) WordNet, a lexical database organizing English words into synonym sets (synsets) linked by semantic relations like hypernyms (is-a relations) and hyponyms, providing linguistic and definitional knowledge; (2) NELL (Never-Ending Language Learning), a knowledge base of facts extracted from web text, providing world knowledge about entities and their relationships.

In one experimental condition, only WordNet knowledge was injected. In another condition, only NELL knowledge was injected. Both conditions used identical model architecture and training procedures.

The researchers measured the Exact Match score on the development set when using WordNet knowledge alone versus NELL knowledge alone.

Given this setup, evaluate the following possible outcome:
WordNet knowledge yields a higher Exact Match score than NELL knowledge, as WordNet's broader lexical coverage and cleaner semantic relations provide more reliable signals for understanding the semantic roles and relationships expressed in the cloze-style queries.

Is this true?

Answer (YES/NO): YES